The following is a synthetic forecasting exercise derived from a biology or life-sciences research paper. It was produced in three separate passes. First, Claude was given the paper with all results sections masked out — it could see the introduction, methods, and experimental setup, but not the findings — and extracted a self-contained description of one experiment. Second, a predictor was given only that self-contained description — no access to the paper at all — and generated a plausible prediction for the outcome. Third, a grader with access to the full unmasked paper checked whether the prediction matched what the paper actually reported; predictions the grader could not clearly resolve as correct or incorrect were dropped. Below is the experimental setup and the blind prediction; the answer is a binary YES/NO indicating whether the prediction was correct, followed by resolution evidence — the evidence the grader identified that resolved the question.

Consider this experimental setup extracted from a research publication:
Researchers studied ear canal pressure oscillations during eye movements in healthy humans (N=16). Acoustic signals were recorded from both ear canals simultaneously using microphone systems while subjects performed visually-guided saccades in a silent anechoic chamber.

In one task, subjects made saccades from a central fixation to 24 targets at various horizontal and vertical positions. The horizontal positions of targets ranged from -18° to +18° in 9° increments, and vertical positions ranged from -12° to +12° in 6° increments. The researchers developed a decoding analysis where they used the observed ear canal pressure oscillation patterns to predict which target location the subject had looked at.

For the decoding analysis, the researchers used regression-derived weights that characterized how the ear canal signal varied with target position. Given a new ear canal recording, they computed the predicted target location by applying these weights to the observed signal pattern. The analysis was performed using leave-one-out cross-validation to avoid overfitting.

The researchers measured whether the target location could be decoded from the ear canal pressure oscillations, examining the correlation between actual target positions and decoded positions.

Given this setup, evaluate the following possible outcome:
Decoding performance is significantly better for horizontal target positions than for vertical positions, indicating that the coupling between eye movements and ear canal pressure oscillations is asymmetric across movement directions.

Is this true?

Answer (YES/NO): YES